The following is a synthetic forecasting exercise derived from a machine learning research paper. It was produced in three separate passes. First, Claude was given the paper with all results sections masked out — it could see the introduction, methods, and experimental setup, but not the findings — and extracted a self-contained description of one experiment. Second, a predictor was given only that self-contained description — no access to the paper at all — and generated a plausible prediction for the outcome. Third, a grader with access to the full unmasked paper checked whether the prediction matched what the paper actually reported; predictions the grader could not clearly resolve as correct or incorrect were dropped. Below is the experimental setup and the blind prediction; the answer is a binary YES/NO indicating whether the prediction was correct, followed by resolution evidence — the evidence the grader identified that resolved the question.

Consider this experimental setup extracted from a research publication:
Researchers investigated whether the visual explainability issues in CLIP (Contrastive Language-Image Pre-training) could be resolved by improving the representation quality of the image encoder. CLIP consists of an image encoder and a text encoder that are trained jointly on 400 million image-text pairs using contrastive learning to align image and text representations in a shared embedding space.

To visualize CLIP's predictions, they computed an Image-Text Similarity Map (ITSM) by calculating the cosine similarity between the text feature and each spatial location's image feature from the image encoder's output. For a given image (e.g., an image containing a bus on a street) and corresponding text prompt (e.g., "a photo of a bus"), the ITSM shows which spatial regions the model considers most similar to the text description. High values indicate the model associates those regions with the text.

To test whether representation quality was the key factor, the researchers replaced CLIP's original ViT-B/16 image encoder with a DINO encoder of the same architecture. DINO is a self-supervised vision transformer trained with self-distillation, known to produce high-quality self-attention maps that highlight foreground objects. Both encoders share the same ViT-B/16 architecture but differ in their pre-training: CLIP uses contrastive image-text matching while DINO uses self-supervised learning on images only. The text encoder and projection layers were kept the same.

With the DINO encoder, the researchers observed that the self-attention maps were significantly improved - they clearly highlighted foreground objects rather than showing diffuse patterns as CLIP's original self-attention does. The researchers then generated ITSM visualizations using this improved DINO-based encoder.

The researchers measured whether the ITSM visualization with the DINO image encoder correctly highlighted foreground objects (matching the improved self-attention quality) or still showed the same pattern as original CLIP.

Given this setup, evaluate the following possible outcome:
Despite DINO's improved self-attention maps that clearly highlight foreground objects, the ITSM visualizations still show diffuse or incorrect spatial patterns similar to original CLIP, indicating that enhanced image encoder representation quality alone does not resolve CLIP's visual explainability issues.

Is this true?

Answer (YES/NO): YES